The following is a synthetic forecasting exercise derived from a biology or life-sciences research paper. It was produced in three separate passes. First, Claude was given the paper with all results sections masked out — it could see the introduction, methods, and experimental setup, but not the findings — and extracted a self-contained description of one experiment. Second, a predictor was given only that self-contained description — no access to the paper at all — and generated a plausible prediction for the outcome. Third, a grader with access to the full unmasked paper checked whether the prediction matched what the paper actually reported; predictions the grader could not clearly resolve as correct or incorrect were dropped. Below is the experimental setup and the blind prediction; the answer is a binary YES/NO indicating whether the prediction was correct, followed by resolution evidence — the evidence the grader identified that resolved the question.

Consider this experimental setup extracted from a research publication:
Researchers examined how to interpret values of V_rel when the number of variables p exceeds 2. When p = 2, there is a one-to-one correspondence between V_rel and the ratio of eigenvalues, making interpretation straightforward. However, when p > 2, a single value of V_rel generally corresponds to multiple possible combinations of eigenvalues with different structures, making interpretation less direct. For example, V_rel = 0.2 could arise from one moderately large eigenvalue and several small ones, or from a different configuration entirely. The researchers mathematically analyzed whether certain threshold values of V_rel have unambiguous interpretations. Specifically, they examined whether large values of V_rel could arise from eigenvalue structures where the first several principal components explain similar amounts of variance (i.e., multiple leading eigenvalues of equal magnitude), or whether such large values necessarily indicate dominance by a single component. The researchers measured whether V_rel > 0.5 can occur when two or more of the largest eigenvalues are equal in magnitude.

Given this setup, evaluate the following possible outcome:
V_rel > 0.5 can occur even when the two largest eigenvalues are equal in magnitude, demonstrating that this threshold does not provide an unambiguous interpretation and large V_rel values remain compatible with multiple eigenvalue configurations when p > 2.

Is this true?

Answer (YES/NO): NO